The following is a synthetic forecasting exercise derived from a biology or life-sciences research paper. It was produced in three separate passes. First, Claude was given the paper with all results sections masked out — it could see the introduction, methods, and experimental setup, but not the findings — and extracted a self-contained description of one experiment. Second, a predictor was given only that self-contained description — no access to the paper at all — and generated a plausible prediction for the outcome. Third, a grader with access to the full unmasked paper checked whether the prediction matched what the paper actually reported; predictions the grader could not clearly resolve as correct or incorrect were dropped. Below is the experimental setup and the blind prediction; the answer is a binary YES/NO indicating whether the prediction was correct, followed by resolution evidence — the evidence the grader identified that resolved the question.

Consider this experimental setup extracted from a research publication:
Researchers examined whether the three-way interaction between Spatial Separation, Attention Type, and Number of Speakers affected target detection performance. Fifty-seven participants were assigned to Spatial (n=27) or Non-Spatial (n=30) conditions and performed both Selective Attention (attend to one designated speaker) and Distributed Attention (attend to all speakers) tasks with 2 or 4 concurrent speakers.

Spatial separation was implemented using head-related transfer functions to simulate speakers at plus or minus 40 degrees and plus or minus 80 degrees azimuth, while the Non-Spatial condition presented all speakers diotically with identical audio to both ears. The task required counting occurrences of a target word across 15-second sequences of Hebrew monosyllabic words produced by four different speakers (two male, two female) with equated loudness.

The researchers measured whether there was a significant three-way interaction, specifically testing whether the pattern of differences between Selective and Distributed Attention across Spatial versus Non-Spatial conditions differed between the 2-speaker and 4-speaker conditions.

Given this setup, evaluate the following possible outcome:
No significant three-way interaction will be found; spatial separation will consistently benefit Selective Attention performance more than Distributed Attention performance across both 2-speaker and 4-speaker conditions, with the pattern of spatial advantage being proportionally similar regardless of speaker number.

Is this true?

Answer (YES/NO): NO